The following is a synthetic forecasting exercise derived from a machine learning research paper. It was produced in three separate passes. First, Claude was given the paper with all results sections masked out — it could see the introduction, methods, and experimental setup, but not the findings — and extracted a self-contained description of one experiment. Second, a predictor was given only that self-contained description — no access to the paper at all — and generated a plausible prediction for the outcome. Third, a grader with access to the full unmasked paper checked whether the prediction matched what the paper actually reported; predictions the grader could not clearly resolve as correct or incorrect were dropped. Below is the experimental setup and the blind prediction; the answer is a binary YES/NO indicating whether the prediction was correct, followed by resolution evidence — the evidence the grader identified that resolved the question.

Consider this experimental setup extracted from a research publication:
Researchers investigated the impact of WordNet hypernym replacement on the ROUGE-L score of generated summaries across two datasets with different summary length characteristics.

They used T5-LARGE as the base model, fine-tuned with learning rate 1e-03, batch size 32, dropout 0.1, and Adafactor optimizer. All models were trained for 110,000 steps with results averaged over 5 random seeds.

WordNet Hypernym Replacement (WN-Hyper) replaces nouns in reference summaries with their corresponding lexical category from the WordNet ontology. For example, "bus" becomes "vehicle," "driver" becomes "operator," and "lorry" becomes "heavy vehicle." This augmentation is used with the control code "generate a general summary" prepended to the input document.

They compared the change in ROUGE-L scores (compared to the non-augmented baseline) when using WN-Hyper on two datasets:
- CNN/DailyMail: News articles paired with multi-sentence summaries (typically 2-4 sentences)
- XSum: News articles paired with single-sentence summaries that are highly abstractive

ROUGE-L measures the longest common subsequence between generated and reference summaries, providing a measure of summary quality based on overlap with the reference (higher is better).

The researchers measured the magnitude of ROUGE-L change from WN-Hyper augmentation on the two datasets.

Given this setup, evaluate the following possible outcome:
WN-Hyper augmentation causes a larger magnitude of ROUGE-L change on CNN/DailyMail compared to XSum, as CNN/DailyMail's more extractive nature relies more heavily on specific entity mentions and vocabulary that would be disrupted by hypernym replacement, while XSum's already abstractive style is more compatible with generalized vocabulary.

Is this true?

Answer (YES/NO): YES